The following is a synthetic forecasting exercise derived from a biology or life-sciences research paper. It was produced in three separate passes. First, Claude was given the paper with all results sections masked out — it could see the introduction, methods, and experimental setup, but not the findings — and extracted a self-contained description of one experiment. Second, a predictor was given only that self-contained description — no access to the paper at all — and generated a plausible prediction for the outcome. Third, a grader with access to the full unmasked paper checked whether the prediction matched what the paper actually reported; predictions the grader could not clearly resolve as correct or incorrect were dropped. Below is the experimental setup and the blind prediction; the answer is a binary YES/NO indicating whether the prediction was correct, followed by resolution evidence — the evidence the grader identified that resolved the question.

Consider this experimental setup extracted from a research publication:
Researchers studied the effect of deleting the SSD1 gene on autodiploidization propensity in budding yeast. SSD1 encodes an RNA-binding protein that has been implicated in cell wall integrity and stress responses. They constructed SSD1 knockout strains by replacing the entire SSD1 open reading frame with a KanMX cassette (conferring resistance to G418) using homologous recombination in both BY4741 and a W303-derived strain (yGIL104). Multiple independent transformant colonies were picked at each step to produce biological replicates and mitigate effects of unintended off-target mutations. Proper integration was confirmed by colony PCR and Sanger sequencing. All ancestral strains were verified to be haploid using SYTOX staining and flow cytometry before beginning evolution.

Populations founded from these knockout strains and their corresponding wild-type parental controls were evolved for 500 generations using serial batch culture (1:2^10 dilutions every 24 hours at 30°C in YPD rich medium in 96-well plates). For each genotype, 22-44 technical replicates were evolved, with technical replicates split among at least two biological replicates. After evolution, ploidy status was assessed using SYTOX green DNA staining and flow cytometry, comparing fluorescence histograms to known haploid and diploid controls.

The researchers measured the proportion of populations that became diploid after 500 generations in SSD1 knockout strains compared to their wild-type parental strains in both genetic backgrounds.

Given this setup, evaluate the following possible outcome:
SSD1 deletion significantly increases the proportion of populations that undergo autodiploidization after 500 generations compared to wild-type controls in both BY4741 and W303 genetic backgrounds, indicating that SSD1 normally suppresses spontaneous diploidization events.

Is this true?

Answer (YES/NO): NO